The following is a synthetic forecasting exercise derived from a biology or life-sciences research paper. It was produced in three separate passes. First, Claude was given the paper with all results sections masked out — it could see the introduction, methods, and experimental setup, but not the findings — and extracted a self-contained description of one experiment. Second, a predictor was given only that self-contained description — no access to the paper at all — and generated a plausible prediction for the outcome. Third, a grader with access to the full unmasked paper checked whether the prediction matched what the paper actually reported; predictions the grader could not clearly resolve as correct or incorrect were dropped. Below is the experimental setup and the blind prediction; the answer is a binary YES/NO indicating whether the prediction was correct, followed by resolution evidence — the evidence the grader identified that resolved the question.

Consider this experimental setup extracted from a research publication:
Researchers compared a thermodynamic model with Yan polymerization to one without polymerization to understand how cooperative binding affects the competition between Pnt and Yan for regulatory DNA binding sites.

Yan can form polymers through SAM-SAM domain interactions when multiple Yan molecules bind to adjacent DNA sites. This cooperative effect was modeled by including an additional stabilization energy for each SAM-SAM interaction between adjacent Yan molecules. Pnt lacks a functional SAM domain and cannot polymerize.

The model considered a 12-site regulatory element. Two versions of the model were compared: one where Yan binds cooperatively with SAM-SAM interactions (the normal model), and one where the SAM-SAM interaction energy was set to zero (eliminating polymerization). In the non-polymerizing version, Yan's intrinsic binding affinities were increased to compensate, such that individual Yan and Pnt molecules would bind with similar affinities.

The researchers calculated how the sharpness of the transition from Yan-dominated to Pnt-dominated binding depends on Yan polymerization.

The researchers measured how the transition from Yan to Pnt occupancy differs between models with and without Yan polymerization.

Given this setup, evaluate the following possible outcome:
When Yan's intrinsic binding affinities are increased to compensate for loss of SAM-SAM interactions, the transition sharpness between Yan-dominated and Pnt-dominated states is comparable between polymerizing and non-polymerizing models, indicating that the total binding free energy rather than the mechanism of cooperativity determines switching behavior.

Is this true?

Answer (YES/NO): NO